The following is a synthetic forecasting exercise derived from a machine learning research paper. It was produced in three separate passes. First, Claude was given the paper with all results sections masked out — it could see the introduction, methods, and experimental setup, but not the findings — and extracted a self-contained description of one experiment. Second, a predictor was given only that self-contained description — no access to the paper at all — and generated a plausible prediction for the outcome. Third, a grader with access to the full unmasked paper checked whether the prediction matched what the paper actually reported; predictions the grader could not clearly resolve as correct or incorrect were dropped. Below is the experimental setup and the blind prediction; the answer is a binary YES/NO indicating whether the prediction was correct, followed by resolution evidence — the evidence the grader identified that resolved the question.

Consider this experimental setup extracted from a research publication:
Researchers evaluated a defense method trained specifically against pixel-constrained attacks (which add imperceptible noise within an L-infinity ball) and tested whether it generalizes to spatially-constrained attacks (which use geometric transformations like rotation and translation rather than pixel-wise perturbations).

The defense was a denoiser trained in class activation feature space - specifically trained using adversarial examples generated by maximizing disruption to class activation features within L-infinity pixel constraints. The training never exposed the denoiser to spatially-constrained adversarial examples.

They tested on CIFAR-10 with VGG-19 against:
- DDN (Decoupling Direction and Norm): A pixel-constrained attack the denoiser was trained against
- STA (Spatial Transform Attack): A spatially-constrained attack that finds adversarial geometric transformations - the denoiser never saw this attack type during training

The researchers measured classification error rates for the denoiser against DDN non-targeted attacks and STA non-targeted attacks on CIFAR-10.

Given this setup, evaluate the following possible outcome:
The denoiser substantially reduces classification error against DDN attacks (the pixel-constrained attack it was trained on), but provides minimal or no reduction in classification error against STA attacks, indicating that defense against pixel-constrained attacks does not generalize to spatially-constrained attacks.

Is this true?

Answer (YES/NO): NO